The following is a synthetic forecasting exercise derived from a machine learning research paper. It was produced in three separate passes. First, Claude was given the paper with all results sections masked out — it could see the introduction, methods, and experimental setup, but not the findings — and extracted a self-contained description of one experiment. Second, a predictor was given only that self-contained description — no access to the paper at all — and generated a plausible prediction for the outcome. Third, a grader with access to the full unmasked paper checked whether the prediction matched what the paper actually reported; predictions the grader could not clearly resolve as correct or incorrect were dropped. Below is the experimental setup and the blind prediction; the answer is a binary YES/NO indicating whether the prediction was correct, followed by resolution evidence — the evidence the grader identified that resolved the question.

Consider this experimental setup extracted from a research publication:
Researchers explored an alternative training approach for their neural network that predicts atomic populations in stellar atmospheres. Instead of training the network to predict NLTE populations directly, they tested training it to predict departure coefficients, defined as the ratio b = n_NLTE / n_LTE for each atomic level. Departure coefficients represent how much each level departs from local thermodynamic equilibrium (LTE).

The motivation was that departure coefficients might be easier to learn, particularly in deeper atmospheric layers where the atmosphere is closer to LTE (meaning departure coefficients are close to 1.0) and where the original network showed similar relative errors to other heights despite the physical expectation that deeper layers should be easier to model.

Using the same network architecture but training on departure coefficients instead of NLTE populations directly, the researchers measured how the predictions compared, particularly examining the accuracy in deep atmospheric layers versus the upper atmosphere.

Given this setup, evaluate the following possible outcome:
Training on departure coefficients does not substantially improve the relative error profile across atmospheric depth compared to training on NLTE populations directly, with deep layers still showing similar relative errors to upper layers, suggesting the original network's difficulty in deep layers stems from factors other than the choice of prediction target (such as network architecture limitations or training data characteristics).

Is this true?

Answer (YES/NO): NO